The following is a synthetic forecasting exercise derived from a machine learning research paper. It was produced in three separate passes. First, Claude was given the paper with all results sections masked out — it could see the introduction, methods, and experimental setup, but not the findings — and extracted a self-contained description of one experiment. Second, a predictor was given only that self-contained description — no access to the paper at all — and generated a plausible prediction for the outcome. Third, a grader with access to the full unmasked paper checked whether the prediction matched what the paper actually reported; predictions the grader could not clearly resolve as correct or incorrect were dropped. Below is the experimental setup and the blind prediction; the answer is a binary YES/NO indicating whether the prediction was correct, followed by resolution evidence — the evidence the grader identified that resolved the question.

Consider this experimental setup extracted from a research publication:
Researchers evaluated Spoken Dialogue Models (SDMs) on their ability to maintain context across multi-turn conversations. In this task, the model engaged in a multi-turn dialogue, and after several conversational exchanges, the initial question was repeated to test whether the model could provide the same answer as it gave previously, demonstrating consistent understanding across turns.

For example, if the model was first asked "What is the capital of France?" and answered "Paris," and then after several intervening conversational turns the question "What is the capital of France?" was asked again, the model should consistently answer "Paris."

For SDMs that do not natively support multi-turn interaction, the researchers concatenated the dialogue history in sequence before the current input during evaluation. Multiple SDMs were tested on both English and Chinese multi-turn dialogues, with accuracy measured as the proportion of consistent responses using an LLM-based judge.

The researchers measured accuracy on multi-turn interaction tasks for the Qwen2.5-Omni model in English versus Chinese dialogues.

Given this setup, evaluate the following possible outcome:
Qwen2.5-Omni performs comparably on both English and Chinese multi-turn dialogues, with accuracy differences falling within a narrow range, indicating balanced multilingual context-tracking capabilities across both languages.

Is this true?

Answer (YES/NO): NO